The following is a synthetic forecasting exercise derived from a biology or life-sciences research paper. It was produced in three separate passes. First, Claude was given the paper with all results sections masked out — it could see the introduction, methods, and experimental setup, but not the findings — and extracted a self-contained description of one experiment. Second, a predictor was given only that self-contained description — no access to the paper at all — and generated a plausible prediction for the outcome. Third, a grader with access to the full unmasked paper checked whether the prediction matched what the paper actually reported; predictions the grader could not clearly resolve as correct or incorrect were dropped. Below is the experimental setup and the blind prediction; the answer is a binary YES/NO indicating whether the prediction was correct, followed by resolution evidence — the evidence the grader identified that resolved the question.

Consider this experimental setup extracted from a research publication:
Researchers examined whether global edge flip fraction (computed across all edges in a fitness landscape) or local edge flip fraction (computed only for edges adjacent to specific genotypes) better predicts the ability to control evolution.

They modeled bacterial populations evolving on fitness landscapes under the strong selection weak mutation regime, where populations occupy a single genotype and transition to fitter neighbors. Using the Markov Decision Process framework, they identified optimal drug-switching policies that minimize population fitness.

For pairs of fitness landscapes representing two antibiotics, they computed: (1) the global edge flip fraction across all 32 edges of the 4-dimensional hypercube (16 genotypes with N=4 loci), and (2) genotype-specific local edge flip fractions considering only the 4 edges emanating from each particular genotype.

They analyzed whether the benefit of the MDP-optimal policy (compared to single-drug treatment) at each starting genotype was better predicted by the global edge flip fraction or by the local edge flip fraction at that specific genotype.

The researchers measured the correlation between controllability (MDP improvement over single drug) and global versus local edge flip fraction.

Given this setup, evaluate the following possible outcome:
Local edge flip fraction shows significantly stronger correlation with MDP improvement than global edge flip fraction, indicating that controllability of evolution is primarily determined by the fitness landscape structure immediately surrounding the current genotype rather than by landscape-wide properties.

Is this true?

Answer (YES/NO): YES